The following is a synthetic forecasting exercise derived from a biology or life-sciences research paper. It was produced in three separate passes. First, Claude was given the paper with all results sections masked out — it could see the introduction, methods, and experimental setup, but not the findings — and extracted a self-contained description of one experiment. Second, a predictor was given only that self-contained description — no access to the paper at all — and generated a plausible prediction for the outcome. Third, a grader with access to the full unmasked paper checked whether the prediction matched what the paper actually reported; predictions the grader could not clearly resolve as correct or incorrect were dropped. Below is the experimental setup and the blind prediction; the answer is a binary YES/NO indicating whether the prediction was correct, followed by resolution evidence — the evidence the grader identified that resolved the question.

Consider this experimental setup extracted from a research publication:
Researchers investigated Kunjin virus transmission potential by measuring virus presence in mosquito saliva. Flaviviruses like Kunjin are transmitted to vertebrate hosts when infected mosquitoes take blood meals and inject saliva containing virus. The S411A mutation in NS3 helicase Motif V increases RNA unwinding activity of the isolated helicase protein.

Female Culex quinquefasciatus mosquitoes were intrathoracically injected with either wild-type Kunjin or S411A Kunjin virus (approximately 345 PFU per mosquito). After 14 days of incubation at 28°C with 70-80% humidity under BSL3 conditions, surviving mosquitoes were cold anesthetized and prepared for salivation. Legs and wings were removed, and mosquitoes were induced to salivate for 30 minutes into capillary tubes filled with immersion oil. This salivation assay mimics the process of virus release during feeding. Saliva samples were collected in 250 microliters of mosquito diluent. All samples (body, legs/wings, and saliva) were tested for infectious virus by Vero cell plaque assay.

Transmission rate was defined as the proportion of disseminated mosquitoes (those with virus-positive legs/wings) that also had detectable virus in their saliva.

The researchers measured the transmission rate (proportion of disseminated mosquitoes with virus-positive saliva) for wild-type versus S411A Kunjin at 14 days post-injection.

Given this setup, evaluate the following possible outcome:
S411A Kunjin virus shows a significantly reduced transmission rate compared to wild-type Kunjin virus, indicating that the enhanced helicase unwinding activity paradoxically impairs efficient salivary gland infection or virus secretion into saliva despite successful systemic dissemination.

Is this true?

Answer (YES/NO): NO